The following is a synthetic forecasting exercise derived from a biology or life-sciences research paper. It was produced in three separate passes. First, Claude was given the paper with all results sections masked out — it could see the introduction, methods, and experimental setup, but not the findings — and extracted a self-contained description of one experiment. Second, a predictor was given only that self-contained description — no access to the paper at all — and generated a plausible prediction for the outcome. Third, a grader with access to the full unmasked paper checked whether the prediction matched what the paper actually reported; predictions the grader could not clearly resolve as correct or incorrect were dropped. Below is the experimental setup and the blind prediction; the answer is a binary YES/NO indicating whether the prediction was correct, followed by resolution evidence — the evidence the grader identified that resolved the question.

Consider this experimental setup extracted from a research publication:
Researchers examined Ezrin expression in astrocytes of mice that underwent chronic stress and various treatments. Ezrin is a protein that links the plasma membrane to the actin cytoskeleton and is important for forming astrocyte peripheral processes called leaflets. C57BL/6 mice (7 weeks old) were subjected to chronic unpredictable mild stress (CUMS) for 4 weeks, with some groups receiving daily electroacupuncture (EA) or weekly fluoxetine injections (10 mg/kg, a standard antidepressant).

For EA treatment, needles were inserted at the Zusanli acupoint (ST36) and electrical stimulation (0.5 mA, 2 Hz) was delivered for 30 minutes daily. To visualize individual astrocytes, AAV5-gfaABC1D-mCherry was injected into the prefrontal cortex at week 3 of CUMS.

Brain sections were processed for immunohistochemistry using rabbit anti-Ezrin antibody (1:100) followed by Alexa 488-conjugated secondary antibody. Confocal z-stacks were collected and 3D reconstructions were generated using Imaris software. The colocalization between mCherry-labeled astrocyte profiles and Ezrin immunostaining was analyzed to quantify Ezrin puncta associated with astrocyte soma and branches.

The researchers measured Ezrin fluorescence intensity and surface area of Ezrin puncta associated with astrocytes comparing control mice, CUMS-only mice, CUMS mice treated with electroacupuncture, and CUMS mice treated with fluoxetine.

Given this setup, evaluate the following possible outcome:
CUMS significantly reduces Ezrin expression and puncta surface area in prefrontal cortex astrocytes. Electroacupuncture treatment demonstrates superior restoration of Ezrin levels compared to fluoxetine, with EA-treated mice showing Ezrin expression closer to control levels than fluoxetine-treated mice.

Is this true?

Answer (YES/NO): NO